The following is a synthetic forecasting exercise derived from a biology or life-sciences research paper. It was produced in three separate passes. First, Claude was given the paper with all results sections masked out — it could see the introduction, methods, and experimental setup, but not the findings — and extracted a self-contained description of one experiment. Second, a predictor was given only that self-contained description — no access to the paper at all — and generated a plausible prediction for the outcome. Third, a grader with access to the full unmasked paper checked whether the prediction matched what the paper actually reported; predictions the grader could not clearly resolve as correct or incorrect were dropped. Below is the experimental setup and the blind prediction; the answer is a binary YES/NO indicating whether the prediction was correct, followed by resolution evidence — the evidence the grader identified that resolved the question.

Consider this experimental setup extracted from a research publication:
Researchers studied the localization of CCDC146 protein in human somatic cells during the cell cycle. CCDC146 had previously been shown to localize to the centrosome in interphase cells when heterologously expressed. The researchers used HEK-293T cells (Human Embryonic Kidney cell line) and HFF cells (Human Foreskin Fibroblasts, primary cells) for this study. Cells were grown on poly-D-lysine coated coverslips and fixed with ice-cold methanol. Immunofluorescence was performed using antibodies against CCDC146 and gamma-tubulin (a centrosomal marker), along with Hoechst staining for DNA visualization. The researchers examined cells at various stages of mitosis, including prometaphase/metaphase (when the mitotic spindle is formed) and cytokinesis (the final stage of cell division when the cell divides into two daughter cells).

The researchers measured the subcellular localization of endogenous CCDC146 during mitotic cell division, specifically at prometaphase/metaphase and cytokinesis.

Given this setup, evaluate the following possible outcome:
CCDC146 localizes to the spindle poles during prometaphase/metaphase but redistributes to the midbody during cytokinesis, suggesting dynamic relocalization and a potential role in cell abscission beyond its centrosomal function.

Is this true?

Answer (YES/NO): YES